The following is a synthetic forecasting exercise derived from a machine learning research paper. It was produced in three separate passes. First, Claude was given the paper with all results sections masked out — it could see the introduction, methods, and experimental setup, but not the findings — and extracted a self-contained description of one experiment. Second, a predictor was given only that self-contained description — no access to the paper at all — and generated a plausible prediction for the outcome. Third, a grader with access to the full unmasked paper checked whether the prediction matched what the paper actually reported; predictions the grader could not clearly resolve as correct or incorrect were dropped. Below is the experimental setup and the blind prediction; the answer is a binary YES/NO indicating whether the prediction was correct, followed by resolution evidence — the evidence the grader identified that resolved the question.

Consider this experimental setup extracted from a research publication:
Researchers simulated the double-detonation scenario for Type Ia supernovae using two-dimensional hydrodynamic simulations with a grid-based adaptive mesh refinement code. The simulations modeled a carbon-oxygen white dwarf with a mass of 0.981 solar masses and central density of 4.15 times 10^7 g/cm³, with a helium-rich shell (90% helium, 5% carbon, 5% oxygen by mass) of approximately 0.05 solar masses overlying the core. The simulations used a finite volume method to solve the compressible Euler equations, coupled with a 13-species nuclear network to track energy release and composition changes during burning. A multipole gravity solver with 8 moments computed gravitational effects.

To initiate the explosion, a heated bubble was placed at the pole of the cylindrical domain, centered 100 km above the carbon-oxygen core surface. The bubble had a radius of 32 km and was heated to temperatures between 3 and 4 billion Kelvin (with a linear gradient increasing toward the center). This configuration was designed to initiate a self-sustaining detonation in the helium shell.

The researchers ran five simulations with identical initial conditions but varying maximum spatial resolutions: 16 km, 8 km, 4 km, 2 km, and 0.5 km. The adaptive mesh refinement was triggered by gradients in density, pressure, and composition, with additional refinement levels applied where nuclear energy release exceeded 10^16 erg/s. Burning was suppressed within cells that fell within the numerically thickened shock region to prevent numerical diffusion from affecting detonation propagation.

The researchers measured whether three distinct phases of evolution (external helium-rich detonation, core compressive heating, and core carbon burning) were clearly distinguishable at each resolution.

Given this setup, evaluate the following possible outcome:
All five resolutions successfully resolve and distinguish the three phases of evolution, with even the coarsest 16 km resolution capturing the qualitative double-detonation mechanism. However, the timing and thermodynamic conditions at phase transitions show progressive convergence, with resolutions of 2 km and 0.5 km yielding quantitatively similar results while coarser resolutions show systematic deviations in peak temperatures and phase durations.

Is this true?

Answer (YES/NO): NO